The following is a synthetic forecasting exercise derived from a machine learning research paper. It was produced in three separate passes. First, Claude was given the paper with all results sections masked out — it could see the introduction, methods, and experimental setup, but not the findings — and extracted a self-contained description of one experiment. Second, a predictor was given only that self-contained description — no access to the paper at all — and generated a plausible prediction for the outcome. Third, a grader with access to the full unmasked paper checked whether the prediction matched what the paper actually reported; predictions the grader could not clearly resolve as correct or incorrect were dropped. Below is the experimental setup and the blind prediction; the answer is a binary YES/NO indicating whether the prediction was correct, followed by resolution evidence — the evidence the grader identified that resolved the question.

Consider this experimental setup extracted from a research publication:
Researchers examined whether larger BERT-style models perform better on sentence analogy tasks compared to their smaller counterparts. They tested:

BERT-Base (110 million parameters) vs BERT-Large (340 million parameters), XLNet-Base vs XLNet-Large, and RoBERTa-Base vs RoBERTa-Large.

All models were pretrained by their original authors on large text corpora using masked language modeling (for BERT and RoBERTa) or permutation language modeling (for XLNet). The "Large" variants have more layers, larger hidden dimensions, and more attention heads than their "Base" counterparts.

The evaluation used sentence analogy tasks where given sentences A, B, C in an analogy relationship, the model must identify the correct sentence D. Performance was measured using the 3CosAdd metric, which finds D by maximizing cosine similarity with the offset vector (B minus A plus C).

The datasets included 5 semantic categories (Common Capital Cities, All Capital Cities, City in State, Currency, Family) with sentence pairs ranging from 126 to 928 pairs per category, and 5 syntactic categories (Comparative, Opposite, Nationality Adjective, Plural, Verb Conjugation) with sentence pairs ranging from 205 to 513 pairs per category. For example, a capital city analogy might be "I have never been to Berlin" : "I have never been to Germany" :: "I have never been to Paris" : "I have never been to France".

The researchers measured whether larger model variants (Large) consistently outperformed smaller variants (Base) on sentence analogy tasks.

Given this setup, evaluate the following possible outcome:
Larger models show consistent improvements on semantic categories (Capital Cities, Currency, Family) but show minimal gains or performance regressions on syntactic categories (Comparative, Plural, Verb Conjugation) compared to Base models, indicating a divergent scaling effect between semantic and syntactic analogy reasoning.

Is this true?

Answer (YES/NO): NO